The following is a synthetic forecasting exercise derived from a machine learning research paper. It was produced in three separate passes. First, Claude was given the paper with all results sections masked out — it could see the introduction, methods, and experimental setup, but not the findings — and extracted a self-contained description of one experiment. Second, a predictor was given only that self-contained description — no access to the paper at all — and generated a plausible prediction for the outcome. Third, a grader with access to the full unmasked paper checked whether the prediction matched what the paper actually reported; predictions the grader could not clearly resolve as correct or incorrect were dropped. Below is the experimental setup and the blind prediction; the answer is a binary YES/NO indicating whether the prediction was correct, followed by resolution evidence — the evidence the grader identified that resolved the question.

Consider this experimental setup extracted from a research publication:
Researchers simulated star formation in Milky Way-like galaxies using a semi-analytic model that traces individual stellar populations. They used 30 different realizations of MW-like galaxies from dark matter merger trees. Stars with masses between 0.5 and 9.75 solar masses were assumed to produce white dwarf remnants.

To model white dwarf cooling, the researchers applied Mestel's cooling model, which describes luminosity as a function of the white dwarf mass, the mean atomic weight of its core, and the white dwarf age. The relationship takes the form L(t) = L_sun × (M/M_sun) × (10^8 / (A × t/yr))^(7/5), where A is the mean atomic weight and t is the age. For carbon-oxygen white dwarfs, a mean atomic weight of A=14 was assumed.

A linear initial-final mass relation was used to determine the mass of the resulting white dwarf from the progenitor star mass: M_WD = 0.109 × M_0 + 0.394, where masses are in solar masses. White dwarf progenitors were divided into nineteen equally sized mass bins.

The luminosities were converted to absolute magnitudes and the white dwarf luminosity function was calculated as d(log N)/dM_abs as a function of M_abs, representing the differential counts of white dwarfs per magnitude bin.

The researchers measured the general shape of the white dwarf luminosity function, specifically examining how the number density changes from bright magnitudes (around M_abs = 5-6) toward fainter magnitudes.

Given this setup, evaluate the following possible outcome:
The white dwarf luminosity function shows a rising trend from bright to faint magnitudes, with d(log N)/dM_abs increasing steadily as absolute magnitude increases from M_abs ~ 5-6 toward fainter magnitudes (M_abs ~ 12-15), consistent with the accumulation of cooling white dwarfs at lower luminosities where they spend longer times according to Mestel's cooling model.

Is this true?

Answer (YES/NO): YES